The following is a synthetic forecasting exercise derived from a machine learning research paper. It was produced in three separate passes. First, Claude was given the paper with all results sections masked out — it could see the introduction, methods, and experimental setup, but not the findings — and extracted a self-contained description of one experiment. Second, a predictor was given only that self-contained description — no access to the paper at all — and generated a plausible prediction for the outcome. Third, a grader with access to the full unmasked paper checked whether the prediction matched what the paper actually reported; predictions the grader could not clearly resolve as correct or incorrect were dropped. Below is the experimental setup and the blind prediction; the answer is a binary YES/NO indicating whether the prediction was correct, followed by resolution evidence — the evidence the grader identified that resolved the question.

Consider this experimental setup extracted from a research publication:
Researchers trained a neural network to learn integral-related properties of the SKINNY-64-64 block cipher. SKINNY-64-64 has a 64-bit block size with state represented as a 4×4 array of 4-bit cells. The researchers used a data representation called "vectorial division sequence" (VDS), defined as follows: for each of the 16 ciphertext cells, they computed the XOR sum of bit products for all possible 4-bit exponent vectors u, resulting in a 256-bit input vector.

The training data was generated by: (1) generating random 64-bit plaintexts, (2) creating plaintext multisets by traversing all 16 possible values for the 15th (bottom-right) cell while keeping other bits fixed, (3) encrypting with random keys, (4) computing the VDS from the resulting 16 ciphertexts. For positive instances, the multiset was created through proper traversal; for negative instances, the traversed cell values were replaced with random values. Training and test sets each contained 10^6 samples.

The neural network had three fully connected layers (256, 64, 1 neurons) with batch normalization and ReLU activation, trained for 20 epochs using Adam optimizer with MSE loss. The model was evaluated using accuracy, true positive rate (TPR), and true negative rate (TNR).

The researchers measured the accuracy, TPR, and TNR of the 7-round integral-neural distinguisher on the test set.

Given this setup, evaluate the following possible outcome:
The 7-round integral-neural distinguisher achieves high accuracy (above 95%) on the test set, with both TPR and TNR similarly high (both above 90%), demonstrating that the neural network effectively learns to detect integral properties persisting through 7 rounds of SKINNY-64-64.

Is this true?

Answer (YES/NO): YES